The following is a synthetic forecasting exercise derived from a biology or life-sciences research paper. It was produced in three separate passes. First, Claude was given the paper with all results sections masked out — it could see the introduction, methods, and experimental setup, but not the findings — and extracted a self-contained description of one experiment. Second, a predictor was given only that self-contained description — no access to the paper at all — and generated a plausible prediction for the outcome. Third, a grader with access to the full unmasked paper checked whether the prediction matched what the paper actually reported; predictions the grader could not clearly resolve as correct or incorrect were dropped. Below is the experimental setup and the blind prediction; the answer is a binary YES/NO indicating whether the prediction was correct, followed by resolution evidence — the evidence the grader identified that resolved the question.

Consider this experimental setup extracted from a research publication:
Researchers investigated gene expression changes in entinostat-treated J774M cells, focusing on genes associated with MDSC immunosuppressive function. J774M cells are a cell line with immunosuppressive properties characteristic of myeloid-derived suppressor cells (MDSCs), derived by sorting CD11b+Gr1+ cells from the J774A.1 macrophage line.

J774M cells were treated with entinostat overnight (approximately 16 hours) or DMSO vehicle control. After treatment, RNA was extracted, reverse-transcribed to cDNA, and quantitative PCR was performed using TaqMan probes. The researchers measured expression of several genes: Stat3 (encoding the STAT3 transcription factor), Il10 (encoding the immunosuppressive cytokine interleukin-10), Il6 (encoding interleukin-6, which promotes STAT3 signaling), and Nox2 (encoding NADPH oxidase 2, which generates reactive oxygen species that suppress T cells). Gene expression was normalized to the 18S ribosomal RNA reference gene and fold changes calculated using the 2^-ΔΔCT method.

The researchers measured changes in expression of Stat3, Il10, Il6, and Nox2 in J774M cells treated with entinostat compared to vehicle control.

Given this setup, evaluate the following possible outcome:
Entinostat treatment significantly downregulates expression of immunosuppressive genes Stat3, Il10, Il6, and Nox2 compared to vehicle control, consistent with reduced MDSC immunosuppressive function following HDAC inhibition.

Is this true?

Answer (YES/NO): NO